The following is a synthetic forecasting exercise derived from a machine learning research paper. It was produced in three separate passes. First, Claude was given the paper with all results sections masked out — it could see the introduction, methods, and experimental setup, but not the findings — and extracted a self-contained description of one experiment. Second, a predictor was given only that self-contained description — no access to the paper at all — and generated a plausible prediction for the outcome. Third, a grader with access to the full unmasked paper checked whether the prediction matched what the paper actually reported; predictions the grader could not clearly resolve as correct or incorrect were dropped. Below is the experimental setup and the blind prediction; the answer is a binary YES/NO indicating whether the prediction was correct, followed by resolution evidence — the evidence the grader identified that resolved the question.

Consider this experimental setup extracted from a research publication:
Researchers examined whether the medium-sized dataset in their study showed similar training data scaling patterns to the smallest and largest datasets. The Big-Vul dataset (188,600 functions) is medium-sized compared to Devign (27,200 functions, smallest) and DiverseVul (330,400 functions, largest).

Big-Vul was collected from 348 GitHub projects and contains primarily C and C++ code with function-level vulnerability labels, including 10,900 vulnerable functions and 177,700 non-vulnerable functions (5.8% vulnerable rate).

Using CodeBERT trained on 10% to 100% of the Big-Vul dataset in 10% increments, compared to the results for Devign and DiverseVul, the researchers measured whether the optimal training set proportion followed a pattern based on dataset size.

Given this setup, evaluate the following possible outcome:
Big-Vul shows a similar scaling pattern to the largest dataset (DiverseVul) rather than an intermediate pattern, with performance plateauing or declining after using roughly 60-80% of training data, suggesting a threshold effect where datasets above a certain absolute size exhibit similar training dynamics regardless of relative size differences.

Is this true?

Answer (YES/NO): NO